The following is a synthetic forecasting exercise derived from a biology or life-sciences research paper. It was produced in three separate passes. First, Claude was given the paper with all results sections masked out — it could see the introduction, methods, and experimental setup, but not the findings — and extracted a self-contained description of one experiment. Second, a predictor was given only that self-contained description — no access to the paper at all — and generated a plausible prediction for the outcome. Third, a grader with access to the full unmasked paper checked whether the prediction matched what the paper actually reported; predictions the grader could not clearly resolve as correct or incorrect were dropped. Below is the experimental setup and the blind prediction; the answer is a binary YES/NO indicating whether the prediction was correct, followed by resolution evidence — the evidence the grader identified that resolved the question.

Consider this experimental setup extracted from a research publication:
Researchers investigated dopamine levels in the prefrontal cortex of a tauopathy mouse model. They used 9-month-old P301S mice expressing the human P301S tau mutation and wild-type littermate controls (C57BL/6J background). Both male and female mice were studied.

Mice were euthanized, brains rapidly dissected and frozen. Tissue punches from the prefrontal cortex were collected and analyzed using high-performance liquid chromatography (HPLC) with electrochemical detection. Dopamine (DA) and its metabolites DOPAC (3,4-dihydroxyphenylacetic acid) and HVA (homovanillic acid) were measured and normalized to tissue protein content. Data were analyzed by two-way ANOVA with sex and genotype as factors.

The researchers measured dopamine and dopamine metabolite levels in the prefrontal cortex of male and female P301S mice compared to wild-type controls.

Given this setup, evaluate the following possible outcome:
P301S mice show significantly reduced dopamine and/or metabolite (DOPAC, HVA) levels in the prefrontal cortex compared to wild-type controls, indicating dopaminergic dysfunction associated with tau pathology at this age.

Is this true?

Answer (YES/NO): NO